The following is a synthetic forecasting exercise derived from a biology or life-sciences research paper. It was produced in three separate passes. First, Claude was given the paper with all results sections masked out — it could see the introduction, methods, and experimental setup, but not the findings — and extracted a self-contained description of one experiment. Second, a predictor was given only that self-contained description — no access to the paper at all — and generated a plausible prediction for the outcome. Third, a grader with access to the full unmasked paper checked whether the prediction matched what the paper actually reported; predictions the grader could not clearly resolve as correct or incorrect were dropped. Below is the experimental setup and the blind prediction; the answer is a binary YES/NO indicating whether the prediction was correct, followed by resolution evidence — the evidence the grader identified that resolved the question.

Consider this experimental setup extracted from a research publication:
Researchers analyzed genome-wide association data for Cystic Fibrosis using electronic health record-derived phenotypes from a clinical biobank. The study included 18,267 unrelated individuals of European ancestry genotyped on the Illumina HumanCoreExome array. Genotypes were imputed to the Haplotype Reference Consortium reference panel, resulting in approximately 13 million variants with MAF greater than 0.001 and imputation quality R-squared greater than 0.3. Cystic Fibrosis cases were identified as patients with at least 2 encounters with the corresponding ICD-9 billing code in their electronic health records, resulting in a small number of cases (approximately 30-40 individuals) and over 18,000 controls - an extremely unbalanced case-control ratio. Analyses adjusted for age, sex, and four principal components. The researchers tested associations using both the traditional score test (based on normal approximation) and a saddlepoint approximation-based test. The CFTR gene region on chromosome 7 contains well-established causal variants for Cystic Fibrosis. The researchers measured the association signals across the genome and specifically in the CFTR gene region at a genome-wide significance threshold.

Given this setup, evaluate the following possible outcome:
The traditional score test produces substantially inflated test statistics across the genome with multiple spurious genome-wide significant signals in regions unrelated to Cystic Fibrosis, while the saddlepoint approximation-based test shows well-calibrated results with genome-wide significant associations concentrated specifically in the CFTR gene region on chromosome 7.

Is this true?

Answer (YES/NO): YES